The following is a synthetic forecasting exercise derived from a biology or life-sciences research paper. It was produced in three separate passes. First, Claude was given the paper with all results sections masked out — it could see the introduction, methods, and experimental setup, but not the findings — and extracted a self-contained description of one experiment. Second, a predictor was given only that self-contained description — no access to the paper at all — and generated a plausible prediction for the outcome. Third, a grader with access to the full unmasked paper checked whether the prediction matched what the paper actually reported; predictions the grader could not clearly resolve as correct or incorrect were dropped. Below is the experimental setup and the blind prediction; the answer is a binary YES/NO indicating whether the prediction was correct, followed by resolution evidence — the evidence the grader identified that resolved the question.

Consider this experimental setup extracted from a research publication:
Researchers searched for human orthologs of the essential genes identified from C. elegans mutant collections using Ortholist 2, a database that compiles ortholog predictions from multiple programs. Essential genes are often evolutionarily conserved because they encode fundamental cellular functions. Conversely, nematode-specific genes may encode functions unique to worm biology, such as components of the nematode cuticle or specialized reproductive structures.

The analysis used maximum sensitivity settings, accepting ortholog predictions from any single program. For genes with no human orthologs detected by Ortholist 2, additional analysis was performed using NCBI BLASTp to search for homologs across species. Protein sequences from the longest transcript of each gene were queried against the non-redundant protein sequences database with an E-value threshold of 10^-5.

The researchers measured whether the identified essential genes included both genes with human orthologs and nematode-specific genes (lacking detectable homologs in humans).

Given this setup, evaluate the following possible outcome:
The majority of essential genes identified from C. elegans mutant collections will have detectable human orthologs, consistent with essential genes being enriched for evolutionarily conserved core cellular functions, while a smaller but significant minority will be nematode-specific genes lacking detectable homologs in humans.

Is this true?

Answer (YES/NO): YES